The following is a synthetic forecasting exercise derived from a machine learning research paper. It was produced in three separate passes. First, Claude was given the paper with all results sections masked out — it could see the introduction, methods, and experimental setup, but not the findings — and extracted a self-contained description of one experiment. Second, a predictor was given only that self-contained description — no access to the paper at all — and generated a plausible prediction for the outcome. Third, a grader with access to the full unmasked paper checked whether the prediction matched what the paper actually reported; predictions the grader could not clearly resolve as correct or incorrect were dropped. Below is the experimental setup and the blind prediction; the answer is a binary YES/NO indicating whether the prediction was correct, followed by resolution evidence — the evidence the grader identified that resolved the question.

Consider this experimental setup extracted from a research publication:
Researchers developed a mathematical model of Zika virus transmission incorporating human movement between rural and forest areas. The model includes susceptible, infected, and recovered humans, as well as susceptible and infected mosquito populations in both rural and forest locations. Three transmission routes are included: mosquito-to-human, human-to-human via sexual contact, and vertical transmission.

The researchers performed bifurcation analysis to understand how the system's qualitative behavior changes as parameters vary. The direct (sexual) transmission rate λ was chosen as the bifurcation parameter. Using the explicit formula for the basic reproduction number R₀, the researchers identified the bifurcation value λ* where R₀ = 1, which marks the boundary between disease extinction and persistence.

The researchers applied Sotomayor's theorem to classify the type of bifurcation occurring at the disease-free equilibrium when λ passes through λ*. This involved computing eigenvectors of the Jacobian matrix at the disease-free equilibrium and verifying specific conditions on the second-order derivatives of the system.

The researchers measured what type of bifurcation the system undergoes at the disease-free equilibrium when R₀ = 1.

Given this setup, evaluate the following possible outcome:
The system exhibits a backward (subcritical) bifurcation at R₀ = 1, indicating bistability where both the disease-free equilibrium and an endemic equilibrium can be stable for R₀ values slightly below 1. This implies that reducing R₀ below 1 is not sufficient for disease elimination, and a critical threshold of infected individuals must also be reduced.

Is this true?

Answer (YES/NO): NO